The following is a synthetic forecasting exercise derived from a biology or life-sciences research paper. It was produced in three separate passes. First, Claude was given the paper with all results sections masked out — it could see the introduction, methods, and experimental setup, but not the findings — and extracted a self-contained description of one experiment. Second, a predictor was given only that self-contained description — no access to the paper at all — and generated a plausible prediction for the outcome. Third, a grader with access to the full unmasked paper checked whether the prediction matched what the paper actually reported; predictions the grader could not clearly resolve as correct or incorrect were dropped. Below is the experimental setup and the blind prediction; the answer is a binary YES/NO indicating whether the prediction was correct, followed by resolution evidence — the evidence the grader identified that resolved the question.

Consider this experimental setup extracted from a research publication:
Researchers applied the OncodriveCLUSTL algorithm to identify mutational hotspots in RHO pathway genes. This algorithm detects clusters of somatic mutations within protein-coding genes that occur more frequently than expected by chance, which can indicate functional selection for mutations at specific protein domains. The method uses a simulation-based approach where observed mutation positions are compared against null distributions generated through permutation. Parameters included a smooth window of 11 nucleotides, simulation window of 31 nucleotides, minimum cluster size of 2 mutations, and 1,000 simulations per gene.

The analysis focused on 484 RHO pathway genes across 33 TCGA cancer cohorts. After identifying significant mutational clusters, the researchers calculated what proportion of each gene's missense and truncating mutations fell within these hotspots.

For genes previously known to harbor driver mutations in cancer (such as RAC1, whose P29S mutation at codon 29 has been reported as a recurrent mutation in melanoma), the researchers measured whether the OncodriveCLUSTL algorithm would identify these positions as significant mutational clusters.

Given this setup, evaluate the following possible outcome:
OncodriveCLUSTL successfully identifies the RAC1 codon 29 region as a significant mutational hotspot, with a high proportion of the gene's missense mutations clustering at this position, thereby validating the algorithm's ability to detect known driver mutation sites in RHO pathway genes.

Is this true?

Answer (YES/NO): YES